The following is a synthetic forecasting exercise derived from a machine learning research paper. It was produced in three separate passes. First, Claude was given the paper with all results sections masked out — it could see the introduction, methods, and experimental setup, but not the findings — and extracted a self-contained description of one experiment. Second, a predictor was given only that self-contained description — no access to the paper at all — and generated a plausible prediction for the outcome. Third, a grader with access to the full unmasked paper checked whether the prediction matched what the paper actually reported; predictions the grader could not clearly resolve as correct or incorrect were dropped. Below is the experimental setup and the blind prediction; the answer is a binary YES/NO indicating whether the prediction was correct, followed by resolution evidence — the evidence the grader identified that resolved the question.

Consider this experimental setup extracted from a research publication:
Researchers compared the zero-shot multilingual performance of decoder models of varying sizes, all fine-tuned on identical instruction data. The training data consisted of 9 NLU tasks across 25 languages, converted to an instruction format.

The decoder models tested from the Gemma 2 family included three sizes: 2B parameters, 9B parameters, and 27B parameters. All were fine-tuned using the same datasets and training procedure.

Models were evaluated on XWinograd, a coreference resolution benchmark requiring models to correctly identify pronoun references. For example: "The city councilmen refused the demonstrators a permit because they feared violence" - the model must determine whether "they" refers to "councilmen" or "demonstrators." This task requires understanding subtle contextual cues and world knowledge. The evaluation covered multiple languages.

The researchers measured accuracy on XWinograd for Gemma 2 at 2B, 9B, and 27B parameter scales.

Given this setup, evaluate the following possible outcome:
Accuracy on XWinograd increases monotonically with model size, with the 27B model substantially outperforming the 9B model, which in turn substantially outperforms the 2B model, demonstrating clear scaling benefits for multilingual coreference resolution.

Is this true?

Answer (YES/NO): NO